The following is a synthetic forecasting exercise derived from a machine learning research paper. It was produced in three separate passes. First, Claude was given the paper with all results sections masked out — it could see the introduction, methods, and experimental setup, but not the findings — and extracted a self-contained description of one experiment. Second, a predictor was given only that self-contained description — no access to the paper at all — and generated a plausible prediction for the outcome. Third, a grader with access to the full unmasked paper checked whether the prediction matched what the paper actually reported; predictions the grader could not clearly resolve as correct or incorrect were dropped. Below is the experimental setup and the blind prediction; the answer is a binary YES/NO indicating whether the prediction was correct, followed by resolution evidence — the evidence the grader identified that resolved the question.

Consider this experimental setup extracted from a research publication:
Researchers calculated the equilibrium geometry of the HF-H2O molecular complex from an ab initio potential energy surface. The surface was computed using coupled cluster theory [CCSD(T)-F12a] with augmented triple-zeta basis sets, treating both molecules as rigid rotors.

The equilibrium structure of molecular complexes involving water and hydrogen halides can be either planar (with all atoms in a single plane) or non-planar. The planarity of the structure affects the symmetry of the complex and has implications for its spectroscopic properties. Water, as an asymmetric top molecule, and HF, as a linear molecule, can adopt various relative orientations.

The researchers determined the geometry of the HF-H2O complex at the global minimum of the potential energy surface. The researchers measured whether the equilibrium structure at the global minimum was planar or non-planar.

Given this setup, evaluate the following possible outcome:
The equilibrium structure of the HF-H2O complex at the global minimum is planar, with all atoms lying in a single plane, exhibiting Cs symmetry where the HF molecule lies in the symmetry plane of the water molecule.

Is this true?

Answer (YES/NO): NO